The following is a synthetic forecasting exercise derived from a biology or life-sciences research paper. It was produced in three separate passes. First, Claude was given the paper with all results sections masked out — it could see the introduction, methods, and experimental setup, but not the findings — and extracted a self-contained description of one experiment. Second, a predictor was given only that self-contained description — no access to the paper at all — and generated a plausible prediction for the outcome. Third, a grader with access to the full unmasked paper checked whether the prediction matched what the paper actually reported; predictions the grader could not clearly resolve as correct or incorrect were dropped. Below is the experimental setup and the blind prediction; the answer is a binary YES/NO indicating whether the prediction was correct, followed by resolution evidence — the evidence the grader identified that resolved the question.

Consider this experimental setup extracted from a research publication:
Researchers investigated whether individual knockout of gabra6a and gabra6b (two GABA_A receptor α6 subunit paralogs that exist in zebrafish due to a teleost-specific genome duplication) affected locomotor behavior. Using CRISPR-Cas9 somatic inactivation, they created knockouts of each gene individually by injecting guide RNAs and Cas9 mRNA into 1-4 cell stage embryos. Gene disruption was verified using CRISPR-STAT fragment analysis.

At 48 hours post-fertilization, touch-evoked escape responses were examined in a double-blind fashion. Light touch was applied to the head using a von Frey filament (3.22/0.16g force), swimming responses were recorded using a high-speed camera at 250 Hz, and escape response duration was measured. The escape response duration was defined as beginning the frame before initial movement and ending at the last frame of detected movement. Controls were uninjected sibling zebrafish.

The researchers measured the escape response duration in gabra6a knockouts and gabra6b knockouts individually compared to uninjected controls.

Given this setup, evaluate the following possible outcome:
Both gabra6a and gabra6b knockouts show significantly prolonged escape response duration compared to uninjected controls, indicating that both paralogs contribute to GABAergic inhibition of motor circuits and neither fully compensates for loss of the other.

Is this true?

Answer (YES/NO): NO